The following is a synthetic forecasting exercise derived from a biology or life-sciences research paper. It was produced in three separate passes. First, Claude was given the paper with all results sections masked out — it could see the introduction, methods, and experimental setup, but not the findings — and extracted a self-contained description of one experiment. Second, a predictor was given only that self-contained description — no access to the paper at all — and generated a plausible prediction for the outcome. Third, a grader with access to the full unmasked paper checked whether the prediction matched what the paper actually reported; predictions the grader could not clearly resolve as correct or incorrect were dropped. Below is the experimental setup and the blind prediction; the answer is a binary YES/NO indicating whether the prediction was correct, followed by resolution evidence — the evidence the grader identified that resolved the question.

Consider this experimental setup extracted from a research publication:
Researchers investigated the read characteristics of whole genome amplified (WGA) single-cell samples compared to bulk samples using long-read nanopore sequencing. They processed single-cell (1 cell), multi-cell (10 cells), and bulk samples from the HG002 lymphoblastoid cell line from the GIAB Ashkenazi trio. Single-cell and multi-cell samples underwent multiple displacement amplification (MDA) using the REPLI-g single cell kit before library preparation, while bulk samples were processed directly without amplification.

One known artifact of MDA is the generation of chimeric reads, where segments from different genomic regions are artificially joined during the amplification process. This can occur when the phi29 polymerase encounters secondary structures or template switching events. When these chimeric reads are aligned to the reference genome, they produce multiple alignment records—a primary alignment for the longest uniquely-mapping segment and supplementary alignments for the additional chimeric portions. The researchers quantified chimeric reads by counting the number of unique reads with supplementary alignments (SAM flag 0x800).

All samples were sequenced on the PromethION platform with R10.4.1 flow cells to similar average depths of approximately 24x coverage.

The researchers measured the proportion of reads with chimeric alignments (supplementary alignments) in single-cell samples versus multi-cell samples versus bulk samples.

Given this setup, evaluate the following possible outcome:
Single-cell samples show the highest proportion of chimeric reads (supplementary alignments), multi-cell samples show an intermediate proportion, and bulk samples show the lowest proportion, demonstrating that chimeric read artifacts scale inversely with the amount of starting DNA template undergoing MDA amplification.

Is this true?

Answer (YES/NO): YES